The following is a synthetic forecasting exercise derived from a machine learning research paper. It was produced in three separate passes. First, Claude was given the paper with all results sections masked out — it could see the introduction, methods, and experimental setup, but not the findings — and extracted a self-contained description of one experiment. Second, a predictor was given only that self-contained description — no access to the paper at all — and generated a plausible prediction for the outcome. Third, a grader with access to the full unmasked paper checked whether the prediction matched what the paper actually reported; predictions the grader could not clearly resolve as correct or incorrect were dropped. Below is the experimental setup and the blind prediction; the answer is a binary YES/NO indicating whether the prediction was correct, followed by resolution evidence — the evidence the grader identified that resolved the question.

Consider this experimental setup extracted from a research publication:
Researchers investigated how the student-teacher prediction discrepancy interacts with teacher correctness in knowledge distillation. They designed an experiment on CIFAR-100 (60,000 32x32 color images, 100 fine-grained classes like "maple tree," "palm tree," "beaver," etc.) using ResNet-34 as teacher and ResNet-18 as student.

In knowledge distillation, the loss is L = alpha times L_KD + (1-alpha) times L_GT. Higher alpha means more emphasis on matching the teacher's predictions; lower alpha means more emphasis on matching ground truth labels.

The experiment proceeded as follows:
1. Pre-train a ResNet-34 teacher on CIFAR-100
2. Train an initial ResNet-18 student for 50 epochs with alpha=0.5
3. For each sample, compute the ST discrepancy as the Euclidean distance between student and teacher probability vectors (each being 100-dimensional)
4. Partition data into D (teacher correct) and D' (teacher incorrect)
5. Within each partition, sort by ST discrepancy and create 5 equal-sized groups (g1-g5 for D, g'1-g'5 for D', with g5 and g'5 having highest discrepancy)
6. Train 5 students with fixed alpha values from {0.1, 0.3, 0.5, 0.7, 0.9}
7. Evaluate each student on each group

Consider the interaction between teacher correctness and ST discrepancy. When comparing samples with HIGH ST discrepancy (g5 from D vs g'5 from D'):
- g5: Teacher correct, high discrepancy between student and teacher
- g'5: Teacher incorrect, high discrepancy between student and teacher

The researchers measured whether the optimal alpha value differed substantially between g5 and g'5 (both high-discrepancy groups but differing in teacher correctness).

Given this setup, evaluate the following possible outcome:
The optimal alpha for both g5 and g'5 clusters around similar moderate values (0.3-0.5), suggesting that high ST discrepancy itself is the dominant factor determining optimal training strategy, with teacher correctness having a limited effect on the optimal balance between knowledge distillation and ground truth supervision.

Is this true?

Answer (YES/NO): NO